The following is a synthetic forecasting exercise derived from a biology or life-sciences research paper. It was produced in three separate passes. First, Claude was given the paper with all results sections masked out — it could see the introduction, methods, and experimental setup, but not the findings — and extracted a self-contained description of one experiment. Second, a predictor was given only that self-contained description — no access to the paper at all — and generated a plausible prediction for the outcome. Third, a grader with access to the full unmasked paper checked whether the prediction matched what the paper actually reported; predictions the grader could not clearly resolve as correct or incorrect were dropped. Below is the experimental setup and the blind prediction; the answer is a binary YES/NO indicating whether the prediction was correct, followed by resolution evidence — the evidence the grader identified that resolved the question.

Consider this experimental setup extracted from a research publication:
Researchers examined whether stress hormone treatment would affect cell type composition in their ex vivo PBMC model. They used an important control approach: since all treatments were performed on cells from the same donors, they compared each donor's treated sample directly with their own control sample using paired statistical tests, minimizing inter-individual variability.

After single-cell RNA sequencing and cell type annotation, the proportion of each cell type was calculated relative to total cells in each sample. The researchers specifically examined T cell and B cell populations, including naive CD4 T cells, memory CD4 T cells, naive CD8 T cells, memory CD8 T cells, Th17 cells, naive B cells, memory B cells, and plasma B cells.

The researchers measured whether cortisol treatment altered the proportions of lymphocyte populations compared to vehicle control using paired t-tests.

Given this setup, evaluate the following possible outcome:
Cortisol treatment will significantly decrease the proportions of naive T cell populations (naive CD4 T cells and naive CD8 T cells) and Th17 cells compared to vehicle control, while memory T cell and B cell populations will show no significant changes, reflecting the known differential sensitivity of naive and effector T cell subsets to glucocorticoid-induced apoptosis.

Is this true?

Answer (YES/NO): NO